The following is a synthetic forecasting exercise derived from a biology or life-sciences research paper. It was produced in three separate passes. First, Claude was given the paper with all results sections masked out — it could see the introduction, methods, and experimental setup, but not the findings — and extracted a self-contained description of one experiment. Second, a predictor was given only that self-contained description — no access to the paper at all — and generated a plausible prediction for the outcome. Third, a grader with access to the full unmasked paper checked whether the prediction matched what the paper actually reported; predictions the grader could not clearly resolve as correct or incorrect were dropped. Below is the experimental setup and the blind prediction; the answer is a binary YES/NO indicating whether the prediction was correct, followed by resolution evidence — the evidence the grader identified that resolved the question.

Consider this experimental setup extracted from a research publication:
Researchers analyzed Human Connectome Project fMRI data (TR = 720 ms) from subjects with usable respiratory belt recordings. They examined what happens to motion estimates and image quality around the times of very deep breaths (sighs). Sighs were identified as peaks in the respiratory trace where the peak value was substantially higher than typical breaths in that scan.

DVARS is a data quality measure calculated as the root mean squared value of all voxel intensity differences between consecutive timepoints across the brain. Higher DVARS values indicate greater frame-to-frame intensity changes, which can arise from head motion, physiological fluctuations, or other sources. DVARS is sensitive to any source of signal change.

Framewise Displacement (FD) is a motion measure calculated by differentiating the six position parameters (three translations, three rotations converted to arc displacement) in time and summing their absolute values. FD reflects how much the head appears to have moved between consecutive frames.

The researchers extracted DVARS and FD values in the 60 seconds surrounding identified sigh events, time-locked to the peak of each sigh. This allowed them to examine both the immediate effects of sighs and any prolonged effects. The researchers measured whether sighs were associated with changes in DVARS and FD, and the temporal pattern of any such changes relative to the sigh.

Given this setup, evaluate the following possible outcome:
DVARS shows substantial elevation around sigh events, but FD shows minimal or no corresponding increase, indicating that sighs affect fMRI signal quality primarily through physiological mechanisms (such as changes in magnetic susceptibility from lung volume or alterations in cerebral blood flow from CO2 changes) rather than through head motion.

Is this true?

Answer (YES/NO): NO